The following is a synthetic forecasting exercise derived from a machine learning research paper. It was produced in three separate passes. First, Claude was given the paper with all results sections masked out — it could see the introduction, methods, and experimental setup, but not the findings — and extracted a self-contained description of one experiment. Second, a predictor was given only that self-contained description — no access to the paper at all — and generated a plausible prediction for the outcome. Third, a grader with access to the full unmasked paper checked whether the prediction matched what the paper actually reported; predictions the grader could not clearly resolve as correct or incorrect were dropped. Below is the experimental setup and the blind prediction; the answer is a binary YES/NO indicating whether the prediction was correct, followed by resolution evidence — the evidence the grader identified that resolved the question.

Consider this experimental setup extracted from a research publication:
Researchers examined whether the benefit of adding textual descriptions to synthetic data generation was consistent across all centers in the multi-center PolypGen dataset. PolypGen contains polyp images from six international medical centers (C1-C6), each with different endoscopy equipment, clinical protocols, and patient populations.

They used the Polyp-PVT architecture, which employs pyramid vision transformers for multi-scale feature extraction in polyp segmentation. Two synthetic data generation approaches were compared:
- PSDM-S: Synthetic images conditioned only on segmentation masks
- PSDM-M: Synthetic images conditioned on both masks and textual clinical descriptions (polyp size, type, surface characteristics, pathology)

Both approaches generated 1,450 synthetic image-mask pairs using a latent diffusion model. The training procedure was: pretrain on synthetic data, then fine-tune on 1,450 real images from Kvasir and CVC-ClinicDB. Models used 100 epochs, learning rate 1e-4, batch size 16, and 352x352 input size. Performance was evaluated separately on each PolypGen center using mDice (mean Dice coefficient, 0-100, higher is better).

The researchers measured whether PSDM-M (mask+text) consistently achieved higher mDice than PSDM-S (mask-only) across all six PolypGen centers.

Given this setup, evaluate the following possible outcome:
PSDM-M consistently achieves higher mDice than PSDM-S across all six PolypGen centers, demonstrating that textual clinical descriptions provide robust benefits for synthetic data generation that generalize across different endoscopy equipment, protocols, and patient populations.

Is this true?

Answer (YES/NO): NO